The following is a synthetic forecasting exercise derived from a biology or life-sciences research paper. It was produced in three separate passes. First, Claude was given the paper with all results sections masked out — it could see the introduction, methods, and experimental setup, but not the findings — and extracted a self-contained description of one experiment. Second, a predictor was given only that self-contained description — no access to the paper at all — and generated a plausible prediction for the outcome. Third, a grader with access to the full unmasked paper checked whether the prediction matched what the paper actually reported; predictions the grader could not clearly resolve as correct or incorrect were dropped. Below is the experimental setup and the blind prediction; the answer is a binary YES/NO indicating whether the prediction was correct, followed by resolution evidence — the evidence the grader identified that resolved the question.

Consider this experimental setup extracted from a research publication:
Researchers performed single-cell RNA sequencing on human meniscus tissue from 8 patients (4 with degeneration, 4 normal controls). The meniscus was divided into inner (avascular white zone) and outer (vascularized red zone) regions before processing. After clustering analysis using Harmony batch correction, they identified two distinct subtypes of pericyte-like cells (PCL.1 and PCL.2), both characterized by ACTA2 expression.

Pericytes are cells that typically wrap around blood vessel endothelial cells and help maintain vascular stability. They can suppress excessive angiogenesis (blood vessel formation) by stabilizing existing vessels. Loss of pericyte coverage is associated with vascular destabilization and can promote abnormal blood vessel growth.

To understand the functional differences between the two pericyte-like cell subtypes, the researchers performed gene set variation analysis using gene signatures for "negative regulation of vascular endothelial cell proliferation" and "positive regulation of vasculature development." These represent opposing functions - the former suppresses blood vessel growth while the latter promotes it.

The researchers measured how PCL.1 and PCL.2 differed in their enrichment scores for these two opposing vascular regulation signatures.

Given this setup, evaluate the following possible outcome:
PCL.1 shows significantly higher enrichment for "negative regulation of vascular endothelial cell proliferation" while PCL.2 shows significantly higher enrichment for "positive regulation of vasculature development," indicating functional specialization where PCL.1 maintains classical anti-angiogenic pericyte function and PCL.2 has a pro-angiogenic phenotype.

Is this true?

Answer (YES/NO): NO